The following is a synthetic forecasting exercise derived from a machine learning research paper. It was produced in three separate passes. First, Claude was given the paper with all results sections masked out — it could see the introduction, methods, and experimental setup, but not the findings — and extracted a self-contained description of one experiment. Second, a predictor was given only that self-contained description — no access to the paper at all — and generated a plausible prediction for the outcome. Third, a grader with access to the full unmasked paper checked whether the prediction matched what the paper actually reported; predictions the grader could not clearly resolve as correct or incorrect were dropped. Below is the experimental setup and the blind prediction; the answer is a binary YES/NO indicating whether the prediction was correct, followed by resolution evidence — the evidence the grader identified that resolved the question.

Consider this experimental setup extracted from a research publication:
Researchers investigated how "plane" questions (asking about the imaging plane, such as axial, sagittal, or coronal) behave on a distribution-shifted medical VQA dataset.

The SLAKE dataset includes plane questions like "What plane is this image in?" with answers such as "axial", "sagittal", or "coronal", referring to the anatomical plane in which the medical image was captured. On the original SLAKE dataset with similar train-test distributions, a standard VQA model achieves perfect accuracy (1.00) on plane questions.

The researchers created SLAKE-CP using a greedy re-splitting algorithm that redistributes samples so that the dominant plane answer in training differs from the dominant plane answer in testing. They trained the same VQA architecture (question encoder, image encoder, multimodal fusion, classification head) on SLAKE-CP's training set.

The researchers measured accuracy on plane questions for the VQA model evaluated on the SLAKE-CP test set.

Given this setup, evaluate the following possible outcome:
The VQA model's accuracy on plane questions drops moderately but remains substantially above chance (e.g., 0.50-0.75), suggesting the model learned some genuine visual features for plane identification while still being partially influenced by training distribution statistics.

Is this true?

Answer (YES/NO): NO